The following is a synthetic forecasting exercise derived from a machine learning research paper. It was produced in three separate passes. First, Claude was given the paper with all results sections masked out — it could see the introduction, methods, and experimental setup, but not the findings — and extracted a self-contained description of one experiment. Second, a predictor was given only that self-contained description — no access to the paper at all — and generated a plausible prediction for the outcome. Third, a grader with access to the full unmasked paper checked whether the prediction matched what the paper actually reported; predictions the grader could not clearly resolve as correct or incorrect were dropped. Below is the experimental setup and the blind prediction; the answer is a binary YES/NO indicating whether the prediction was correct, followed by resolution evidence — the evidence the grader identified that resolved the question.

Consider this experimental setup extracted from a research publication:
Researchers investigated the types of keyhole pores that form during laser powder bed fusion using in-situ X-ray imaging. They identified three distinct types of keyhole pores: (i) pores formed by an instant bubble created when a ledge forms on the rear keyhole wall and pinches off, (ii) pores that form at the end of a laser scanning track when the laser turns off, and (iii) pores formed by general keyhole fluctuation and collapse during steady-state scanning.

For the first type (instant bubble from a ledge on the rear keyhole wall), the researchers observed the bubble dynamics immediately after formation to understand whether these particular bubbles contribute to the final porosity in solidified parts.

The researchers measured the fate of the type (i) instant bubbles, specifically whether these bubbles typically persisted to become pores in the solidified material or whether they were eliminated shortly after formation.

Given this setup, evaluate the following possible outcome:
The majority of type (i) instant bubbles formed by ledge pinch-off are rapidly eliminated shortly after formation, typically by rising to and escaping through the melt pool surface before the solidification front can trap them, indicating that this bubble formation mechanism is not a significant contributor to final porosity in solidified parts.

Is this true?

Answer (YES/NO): YES